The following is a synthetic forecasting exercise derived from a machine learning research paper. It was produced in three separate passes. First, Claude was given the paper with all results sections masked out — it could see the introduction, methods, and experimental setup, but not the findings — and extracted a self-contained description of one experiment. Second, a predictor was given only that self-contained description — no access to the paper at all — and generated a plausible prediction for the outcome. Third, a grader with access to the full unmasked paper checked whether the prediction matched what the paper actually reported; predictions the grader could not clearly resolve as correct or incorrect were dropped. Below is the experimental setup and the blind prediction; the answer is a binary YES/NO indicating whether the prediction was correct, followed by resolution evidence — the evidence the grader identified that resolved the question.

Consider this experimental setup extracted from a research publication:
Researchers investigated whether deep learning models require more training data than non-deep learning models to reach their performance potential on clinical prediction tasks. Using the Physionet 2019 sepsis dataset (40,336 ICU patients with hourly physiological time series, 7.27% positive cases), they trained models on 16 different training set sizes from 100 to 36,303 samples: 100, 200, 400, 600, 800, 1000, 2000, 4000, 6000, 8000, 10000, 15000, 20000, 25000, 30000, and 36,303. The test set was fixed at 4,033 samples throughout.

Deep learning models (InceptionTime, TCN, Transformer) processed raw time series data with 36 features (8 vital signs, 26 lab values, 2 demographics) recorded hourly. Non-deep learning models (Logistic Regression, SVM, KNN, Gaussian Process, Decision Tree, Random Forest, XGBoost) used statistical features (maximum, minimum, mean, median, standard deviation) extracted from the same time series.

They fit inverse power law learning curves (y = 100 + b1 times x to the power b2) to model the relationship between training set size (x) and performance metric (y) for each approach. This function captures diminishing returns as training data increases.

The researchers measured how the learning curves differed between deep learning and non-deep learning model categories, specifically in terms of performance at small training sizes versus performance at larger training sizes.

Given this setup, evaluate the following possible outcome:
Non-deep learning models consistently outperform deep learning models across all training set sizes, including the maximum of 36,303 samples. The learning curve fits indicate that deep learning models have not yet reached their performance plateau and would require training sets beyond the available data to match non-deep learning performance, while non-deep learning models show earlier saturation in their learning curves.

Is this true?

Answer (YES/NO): NO